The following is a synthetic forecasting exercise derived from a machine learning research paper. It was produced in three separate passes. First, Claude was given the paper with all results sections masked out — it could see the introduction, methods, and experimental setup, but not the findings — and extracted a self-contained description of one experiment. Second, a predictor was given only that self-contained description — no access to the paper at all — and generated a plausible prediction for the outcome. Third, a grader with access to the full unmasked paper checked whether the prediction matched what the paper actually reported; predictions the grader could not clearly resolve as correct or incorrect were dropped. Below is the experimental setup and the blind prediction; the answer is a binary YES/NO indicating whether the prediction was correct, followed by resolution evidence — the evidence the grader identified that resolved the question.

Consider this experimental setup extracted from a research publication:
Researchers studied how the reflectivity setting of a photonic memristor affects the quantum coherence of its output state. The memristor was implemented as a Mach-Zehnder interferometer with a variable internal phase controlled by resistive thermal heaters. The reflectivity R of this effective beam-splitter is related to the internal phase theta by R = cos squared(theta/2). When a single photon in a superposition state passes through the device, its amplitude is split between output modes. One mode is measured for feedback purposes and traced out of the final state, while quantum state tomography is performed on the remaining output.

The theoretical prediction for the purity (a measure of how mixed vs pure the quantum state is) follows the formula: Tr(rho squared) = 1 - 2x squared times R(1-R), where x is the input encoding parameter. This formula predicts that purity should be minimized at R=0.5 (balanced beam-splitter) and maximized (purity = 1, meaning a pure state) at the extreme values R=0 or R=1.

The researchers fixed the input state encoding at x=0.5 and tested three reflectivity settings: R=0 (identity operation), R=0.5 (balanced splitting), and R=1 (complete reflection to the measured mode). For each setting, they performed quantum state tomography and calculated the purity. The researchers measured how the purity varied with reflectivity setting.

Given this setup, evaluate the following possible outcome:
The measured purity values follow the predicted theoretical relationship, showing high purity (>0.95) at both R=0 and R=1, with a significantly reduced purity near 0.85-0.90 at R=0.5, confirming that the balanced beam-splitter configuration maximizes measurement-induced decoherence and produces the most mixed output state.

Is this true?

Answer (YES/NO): NO